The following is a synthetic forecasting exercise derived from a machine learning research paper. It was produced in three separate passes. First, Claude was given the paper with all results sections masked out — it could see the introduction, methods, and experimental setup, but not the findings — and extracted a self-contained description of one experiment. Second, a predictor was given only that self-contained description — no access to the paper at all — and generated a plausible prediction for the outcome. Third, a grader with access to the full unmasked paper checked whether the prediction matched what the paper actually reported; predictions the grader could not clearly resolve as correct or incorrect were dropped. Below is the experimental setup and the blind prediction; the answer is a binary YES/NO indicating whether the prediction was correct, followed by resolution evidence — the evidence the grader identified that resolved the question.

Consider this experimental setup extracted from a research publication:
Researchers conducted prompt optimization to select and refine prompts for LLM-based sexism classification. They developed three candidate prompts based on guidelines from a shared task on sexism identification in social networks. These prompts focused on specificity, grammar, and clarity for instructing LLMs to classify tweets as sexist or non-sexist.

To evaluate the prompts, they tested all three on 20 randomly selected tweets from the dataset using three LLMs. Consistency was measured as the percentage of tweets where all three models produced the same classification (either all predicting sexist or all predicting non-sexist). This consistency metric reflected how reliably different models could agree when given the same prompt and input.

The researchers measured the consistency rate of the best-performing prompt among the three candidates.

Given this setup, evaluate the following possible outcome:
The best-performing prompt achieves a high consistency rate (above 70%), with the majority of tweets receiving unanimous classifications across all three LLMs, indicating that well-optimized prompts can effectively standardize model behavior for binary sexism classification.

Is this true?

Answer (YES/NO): YES